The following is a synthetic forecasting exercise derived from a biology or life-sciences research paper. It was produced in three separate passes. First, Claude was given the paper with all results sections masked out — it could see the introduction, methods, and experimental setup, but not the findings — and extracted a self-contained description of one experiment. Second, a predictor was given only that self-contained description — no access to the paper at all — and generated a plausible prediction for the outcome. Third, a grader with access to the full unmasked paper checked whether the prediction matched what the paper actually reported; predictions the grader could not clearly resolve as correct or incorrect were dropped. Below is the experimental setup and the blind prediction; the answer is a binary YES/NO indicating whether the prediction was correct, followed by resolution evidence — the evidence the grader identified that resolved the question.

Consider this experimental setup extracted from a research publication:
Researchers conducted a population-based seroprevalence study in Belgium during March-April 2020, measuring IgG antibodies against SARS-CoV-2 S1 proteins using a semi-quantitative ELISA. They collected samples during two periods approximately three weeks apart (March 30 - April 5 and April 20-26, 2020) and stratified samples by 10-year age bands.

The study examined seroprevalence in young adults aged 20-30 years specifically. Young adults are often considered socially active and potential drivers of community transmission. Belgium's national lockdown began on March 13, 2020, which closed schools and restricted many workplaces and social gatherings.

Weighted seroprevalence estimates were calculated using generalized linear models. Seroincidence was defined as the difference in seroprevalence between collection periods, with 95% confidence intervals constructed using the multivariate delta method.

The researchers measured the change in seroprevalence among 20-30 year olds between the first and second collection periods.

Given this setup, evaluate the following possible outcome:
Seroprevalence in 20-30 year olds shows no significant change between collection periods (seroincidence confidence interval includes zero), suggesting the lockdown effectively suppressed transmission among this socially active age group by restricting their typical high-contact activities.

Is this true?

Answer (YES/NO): NO